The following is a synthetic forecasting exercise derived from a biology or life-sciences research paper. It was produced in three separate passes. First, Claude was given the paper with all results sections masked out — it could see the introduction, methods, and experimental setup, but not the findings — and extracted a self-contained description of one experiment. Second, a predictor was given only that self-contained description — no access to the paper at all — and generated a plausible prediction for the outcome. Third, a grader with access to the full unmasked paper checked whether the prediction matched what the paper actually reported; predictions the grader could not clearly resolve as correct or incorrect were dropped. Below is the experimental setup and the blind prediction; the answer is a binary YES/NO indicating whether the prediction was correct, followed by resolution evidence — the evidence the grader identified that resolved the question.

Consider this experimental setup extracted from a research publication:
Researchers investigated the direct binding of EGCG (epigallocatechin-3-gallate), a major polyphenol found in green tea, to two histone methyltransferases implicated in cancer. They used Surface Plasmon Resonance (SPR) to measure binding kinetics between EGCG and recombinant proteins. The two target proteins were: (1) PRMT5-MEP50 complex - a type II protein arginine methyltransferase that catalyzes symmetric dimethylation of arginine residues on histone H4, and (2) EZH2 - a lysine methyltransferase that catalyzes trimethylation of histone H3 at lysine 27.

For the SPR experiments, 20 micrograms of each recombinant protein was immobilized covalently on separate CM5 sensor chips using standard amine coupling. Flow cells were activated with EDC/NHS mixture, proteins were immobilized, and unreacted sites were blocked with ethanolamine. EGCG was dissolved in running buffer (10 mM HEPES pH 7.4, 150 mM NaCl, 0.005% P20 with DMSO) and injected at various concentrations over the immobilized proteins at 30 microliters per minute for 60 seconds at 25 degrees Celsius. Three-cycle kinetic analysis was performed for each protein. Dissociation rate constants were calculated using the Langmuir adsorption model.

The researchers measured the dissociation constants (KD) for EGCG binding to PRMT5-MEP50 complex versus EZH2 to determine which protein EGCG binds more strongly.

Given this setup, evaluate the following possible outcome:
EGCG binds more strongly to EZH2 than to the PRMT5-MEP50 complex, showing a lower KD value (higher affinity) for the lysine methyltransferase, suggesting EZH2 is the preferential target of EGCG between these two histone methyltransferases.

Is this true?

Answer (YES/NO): NO